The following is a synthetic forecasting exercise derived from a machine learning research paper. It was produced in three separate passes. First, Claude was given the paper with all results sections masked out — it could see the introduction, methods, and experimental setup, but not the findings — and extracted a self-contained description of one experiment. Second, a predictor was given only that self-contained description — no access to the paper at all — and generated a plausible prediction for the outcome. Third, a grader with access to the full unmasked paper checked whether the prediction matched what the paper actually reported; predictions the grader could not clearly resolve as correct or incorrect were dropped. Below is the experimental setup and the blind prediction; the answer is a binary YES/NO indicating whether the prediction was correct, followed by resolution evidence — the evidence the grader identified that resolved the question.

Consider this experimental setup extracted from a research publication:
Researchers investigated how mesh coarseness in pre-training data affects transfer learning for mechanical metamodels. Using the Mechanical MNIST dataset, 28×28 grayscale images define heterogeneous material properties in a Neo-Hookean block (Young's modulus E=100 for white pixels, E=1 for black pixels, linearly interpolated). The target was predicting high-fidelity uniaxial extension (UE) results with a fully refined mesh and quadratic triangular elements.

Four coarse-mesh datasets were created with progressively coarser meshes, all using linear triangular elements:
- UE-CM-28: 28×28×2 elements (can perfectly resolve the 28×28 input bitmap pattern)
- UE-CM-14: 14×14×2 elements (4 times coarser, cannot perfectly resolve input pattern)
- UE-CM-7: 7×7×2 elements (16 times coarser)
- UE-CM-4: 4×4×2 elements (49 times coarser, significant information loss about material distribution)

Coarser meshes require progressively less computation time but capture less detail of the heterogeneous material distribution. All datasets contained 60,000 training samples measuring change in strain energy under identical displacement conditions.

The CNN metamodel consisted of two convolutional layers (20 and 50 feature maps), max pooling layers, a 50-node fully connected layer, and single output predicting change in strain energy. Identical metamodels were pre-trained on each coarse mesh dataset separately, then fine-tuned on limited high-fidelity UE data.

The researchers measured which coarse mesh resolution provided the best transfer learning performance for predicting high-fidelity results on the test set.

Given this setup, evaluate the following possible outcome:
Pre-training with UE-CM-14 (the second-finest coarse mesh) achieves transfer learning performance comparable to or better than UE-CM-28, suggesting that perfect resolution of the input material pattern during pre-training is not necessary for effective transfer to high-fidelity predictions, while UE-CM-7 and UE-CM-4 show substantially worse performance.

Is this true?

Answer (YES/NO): NO